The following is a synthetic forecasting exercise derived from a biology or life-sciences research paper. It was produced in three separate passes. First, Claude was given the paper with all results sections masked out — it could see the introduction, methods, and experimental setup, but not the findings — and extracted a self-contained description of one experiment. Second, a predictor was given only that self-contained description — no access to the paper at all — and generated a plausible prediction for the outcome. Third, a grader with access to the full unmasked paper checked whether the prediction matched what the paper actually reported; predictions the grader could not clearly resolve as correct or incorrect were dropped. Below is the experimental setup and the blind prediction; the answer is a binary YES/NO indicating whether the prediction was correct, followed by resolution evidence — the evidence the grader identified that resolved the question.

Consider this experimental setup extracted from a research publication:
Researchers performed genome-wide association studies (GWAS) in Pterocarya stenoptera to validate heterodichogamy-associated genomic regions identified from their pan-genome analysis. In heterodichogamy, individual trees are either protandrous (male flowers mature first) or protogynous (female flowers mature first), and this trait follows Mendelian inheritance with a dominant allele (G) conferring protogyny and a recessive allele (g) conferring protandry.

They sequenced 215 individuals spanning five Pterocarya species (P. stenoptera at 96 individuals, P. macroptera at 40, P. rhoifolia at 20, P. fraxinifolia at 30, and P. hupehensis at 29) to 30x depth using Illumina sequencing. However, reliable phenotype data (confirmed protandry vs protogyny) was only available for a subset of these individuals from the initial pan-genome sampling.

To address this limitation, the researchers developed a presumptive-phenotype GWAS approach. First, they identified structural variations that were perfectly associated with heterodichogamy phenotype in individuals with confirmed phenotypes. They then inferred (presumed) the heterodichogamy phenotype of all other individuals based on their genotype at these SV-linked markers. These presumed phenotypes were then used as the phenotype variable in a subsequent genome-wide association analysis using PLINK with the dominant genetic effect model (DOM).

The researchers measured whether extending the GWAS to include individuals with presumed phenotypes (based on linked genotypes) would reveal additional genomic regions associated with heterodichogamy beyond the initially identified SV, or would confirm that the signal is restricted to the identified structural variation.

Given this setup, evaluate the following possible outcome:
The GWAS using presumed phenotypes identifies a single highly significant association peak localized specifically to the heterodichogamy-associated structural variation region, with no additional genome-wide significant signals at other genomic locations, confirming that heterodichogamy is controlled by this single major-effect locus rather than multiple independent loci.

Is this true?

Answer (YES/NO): YES